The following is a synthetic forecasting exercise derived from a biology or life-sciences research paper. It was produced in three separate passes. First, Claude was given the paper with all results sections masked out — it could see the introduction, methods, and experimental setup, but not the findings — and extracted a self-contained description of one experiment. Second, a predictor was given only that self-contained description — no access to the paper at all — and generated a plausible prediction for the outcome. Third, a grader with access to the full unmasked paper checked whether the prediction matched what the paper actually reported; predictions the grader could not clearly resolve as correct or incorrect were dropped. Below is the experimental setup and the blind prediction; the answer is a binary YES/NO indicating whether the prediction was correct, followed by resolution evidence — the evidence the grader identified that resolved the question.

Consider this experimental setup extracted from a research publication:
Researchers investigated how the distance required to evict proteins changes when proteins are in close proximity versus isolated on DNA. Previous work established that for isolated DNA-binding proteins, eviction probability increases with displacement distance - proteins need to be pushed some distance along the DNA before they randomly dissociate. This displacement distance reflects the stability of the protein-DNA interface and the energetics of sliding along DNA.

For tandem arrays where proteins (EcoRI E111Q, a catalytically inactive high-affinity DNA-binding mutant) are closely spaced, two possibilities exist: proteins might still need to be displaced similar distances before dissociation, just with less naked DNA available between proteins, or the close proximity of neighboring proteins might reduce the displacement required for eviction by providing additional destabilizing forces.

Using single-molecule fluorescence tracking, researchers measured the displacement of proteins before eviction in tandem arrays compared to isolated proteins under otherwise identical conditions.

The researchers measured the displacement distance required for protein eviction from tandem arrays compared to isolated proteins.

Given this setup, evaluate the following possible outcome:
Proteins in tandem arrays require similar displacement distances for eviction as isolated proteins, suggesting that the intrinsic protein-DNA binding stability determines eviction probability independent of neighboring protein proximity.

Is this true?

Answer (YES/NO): NO